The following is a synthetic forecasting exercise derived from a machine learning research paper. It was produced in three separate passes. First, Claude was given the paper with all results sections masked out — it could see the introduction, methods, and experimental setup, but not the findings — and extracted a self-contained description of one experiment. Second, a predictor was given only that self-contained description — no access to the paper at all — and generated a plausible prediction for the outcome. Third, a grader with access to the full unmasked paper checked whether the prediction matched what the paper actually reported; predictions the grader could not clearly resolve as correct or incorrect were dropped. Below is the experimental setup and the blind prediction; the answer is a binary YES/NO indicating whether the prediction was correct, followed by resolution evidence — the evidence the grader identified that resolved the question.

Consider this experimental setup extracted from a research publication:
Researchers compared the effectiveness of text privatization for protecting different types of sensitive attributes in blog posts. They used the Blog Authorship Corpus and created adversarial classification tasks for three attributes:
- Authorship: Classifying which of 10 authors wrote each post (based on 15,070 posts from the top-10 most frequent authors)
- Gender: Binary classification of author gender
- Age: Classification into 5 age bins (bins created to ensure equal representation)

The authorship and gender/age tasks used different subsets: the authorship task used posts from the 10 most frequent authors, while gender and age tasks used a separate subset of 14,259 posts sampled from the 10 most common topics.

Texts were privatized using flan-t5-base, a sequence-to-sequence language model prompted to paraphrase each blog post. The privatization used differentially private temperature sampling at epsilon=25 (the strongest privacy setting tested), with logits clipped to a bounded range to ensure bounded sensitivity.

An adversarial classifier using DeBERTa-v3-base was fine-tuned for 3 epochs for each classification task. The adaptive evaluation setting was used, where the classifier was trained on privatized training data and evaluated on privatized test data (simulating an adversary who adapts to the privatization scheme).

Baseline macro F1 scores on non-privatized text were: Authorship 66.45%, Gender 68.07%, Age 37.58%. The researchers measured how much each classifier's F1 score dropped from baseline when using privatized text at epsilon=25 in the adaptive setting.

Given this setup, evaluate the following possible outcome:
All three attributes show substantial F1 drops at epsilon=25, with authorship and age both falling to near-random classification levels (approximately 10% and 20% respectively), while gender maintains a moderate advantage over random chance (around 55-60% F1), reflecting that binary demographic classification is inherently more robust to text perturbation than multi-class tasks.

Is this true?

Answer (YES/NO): NO